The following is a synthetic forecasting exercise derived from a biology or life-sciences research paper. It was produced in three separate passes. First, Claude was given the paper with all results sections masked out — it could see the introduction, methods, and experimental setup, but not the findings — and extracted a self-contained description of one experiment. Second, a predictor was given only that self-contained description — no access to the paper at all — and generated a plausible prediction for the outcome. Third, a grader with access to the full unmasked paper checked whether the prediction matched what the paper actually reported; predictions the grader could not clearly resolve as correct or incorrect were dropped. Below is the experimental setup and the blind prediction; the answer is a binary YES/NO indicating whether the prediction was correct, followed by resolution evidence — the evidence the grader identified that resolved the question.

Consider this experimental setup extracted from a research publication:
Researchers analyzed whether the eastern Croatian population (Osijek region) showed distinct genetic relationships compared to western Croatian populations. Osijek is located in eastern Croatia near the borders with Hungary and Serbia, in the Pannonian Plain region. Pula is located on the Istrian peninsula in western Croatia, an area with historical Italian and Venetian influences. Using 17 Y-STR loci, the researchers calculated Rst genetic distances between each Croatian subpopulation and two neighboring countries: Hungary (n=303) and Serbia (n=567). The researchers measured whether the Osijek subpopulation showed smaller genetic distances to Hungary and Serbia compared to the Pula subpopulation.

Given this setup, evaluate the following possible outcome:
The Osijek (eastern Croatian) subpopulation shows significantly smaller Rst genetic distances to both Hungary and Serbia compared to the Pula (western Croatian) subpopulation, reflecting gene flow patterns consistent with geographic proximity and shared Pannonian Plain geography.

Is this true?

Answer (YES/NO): NO